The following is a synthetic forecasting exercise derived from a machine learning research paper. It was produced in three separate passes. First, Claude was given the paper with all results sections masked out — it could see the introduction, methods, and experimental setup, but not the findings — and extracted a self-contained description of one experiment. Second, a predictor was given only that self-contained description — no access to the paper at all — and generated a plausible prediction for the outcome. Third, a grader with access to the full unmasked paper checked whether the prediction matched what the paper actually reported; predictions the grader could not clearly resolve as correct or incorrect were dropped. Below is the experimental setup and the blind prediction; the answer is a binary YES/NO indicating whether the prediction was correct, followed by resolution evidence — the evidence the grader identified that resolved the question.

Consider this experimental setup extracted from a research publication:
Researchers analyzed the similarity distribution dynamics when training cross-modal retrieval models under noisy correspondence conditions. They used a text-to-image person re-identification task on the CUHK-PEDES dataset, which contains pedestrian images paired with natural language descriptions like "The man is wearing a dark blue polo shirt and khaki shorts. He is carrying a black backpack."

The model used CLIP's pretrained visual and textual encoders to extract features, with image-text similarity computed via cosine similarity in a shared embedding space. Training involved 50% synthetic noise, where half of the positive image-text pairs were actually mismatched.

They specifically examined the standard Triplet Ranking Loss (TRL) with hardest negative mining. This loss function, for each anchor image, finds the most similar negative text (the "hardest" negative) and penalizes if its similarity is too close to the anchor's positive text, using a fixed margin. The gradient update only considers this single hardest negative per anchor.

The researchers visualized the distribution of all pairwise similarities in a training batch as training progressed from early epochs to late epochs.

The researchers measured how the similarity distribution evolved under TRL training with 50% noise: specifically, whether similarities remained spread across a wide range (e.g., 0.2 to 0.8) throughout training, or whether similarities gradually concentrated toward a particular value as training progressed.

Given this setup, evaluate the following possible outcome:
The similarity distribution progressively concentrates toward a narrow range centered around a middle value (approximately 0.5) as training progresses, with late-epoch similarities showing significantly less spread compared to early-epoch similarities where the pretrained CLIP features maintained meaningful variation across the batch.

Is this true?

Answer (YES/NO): NO